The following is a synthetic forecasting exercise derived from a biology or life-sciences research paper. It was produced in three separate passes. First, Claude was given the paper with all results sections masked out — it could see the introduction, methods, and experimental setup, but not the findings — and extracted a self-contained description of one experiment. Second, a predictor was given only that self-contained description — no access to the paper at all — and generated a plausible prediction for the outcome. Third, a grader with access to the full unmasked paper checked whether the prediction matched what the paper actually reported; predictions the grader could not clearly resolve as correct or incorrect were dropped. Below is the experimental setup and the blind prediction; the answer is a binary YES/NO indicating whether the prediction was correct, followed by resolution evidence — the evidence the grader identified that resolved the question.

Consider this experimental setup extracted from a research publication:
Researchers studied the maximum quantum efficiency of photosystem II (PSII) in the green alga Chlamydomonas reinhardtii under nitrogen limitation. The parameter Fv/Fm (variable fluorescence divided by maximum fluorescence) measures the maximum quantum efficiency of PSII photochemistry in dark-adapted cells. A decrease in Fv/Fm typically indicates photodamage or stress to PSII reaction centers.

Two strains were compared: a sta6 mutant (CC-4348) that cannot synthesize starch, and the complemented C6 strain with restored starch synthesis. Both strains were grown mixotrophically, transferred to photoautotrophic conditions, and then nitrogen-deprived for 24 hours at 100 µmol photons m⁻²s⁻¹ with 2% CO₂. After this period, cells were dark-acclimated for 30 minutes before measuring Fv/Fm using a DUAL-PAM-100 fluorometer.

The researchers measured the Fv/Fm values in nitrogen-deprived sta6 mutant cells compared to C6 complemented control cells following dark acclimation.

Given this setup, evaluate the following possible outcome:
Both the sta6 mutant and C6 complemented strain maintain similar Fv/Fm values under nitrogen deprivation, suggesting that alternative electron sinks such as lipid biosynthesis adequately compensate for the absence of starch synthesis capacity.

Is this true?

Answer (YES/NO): NO